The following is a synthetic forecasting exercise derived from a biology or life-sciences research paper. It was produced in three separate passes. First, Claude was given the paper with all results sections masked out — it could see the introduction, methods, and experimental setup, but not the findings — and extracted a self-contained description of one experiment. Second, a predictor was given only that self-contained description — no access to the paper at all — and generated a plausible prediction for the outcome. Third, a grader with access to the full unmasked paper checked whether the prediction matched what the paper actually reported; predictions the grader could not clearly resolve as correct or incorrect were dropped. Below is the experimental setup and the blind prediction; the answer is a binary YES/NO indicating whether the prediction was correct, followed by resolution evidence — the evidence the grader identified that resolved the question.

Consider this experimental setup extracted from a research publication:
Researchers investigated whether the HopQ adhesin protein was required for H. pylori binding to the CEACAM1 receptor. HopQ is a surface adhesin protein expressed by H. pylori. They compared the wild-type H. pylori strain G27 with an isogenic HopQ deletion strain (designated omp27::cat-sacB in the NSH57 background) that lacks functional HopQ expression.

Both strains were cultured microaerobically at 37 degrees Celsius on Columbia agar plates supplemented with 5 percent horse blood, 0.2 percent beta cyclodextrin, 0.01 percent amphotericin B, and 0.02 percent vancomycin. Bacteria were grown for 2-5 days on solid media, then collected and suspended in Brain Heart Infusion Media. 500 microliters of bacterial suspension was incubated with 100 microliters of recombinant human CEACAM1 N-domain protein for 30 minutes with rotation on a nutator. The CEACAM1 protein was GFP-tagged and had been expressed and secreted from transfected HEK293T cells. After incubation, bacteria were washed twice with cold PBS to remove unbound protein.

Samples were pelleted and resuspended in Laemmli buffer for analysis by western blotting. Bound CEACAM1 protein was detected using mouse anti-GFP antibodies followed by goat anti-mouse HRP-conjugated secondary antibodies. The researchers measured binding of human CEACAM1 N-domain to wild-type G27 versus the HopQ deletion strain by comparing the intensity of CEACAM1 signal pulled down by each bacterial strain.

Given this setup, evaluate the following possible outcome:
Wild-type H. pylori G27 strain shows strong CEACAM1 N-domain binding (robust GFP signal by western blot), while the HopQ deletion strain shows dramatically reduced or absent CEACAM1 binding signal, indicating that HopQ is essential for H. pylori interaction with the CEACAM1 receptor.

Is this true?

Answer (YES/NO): YES